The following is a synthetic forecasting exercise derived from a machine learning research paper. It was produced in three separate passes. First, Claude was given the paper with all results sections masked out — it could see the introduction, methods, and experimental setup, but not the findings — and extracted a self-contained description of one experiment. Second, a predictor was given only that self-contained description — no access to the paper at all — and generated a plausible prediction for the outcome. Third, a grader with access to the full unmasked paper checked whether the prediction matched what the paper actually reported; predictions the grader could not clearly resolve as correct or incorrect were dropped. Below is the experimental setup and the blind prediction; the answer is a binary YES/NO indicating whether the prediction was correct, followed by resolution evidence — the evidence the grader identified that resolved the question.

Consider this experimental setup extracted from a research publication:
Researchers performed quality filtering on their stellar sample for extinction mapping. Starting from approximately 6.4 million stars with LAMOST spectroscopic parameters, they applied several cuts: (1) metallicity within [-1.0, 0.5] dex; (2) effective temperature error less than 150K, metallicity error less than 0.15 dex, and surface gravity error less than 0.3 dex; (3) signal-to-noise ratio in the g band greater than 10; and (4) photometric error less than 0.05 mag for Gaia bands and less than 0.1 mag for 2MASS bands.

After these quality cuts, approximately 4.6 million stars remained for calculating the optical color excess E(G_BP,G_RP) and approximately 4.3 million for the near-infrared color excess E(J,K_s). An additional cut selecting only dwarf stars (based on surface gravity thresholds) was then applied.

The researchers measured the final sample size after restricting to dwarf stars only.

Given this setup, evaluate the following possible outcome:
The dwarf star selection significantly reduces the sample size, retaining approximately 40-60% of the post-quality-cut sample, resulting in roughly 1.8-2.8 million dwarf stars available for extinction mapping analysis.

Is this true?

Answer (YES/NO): NO